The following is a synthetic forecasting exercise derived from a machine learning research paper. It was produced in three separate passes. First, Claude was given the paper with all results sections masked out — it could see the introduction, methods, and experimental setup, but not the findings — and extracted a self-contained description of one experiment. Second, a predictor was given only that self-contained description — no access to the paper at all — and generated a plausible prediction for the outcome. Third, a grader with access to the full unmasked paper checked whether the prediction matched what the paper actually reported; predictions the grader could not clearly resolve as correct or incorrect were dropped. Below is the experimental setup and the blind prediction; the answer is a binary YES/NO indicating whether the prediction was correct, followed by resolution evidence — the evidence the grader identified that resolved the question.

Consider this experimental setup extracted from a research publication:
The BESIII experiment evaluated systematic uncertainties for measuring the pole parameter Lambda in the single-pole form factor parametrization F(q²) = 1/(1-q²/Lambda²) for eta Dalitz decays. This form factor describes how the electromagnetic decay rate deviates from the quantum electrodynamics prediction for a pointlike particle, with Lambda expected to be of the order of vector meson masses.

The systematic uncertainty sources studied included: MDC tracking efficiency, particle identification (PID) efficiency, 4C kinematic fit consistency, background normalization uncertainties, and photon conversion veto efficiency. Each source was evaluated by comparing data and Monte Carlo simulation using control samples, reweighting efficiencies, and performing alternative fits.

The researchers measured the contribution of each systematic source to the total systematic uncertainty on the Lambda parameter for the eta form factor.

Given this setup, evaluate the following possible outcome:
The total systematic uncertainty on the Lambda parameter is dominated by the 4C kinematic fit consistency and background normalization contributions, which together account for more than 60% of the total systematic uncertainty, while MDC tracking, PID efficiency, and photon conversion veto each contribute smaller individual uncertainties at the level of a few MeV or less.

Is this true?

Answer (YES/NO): NO